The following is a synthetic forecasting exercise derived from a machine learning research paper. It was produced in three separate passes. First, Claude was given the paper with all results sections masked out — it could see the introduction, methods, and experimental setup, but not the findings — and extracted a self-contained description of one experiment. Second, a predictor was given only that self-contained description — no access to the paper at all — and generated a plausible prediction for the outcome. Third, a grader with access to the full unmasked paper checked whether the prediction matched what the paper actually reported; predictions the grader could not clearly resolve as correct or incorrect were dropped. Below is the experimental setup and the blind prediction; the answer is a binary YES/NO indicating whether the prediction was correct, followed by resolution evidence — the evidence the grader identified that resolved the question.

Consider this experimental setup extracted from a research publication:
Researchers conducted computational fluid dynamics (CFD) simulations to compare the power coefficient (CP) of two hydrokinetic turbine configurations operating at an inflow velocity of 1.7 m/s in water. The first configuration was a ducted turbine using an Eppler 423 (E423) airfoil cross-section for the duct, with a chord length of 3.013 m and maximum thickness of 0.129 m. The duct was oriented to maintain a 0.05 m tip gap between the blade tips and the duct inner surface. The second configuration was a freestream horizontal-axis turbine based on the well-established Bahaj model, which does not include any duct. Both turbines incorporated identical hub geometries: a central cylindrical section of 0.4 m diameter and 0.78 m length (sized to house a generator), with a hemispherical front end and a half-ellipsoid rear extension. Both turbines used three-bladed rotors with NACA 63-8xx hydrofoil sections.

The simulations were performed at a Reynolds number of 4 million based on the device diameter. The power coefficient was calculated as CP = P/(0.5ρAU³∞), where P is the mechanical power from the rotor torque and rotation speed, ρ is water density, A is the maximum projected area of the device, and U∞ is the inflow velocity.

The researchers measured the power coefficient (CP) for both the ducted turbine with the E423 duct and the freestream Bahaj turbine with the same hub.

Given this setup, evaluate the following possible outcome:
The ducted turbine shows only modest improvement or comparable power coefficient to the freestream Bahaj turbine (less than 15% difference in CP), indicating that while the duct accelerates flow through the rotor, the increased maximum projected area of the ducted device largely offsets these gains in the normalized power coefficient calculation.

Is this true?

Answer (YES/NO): NO